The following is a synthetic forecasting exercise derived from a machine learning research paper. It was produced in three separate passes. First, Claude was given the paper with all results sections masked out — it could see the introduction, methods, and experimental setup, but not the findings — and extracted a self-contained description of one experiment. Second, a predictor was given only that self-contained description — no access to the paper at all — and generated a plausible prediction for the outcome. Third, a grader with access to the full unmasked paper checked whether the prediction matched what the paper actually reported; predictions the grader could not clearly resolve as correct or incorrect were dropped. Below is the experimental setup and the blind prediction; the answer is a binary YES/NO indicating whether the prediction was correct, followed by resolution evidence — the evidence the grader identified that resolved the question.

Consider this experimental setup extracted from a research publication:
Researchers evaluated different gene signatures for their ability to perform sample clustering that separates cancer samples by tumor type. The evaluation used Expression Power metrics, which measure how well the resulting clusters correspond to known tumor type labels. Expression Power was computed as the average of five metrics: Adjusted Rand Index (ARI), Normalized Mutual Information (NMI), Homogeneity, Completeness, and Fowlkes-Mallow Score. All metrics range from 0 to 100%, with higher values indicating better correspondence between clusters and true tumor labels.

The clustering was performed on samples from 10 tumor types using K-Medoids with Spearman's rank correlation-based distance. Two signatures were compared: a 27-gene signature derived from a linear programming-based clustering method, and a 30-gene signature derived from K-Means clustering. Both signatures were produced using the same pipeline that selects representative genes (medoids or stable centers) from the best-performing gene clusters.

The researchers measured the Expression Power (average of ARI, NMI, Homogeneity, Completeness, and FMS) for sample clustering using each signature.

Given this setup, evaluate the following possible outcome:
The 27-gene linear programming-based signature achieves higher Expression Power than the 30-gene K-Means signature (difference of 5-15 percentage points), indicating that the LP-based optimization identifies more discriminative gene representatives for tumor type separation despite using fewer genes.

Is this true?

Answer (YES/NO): NO